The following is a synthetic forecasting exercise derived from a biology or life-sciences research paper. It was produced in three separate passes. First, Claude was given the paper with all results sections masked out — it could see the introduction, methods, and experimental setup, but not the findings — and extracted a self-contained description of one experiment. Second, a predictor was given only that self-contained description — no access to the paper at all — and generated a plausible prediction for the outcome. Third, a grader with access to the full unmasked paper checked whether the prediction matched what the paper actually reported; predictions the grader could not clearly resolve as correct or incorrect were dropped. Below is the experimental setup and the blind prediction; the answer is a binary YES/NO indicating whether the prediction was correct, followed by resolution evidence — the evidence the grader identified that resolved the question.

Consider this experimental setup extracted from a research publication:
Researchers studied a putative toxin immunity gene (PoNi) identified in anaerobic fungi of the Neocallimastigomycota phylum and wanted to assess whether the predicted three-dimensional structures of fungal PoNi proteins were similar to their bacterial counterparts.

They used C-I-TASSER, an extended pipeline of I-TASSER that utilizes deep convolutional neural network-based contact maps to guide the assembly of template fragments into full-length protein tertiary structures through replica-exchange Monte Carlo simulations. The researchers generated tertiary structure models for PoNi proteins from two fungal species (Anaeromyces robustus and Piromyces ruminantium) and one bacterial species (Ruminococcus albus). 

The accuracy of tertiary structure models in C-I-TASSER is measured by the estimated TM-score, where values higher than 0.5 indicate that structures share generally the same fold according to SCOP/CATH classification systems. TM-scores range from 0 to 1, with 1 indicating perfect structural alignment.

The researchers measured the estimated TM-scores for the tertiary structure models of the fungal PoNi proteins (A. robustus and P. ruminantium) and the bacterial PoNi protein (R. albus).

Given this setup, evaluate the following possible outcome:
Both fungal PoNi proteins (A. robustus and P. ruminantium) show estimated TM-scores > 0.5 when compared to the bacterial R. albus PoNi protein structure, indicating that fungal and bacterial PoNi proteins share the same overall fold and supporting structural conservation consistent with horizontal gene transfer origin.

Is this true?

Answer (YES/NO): YES